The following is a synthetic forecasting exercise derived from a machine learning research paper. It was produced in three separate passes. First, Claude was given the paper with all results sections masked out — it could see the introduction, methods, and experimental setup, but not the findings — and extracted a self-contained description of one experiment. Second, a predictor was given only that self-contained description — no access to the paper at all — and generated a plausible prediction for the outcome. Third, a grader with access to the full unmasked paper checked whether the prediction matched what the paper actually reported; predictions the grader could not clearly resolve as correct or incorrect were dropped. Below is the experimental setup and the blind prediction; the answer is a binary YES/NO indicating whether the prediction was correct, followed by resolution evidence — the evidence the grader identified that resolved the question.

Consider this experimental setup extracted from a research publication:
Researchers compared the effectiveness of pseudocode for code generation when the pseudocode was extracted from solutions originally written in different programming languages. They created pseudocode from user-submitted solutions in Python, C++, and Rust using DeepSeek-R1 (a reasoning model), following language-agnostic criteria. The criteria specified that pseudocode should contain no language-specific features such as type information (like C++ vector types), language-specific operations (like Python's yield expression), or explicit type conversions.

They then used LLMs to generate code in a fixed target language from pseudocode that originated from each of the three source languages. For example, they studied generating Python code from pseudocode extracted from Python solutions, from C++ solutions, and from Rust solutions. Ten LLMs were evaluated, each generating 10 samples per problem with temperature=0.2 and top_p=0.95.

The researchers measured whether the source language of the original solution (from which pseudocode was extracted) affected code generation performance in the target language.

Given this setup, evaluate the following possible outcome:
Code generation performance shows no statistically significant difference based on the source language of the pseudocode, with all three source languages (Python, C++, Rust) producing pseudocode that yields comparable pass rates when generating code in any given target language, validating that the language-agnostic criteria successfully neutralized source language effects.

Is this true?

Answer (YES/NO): NO